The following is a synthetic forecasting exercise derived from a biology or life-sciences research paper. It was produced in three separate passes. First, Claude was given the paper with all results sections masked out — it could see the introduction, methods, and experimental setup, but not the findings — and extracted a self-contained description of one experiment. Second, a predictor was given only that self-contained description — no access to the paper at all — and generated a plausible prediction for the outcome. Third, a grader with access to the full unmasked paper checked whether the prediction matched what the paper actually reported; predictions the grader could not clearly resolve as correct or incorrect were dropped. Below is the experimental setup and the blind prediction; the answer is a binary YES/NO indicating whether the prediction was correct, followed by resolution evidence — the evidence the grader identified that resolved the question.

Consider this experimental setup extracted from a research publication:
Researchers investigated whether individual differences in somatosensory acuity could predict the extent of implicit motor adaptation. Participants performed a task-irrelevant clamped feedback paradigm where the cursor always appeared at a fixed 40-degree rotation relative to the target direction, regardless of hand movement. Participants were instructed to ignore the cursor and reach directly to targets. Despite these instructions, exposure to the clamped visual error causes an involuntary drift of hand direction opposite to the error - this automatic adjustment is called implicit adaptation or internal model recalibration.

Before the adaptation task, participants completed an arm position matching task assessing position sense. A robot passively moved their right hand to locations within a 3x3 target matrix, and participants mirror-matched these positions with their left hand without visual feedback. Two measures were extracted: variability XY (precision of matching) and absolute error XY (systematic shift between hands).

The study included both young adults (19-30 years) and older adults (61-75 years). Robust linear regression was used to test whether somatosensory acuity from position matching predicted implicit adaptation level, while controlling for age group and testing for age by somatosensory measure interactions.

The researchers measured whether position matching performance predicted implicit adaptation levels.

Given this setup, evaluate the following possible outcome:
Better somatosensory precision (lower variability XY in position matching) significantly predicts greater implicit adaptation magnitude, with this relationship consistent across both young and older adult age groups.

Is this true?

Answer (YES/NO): NO